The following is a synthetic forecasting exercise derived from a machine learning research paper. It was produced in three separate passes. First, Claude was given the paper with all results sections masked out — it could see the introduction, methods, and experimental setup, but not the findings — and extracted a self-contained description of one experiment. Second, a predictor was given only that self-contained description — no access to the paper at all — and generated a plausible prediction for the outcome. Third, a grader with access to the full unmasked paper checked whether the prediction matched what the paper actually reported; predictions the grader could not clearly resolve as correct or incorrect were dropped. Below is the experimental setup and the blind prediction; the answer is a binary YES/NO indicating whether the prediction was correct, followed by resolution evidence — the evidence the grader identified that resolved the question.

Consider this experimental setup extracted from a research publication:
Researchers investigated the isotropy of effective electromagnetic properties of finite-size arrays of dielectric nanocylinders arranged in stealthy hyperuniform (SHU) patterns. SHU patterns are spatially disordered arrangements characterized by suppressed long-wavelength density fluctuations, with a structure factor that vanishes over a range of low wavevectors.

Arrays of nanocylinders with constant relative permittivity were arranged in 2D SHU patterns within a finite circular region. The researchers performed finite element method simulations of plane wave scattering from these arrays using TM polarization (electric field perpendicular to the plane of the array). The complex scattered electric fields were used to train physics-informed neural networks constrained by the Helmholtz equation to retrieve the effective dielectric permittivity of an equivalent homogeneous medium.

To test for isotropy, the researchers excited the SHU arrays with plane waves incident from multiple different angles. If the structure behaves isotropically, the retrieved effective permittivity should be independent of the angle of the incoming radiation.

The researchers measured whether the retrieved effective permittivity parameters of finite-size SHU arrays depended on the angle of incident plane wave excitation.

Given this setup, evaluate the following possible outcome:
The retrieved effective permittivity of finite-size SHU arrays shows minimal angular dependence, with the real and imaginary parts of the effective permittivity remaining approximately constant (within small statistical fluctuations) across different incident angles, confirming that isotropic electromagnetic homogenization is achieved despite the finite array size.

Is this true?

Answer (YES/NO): YES